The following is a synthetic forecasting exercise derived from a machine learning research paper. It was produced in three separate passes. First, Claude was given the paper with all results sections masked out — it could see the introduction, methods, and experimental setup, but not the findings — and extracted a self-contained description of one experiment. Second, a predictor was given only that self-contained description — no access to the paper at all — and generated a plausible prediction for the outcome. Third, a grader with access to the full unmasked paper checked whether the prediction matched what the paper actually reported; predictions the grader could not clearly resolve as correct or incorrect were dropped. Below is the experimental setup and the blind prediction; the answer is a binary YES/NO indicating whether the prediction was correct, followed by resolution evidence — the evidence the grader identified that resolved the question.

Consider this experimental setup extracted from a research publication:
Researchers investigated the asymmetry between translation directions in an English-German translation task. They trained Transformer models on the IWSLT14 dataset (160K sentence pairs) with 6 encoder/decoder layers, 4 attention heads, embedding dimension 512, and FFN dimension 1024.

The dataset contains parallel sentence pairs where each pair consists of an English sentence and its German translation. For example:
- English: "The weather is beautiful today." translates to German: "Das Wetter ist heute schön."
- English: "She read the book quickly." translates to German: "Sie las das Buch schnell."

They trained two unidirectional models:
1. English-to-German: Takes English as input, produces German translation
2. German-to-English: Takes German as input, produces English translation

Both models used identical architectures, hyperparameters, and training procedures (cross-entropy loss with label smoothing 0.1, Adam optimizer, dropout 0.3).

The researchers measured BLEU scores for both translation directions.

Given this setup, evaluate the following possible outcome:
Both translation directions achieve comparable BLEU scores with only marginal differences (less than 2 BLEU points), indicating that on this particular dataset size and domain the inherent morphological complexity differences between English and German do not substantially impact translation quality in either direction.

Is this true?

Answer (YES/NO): NO